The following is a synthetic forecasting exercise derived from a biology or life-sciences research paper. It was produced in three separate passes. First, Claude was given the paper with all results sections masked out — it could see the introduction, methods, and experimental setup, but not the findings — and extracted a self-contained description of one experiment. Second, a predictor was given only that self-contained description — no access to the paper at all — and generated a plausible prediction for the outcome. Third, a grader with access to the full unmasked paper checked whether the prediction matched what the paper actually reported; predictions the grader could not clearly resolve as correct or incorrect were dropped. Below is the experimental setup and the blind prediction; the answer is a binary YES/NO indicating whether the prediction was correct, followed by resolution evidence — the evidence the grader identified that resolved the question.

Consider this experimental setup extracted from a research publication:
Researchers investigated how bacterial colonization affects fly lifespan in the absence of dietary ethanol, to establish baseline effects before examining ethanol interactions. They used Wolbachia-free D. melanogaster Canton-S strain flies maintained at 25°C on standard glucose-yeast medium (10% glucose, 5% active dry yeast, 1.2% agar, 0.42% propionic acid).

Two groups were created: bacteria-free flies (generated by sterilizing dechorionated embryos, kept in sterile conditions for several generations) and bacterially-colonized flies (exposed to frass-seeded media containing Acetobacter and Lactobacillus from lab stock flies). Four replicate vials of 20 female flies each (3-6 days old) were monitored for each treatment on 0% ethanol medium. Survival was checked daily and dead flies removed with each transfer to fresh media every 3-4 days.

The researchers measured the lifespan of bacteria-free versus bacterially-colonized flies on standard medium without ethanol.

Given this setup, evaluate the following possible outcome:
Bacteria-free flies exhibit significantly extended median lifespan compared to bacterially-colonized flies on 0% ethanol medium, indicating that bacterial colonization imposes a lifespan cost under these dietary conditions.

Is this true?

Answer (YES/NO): YES